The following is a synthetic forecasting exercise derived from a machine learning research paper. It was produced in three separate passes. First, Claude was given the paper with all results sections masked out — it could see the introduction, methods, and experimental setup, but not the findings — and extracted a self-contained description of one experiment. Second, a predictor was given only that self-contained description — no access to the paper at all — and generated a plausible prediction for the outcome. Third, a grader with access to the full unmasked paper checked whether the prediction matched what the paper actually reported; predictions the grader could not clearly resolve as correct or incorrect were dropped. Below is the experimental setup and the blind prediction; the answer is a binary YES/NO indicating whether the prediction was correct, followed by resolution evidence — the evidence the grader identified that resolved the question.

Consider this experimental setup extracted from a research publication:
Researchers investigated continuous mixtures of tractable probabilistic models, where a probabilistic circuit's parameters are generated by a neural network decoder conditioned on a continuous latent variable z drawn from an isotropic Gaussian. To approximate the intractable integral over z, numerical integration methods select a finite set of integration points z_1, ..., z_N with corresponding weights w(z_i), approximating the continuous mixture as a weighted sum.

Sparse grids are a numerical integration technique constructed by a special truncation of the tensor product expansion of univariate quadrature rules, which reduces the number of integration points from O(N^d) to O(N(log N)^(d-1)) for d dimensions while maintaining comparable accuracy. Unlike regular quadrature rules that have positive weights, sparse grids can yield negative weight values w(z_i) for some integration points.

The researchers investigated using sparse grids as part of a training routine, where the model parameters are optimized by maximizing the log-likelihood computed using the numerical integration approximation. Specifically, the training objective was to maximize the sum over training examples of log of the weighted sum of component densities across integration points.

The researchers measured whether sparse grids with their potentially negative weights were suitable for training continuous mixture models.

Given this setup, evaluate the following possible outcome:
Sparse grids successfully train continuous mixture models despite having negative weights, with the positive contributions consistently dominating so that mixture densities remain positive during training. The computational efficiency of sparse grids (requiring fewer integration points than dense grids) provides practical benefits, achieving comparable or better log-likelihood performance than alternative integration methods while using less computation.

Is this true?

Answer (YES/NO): NO